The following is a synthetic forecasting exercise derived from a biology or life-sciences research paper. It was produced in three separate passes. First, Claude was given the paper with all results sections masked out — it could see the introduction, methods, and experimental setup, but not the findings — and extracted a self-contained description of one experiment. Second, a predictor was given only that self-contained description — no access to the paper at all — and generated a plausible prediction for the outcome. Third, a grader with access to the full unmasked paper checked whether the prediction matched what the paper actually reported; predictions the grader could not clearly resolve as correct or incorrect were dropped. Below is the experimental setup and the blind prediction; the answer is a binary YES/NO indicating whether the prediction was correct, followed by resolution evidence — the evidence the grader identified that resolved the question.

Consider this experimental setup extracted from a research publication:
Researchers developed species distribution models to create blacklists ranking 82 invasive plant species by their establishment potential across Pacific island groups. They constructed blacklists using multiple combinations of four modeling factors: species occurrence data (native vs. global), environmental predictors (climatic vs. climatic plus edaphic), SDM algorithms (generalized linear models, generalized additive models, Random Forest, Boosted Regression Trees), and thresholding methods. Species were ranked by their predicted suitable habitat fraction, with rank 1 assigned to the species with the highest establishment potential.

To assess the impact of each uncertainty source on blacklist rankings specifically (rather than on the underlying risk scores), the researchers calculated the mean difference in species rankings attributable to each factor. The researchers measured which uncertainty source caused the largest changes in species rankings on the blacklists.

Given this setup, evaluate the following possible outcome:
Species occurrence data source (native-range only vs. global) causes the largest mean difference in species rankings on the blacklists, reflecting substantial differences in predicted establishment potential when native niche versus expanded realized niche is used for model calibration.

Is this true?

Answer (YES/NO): NO